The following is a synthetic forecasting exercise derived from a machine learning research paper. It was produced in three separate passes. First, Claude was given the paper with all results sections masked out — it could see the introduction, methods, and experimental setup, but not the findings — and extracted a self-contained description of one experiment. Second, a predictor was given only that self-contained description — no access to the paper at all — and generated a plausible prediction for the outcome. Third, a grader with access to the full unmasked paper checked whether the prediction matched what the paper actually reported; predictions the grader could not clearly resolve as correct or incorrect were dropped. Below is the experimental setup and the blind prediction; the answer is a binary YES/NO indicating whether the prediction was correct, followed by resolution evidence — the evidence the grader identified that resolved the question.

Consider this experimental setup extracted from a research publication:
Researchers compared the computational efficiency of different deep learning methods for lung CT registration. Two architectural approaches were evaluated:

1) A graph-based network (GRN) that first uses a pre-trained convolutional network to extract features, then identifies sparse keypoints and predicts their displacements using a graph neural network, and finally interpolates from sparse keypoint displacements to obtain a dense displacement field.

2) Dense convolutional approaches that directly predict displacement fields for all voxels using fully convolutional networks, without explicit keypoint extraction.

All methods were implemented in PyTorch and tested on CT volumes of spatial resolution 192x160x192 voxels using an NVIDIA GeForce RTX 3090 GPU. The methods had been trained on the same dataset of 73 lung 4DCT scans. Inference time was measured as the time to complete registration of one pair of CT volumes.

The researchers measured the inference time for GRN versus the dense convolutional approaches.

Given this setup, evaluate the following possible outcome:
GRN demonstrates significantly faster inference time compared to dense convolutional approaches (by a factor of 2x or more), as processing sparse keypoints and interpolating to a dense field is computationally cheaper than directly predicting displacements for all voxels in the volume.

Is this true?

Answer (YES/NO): NO